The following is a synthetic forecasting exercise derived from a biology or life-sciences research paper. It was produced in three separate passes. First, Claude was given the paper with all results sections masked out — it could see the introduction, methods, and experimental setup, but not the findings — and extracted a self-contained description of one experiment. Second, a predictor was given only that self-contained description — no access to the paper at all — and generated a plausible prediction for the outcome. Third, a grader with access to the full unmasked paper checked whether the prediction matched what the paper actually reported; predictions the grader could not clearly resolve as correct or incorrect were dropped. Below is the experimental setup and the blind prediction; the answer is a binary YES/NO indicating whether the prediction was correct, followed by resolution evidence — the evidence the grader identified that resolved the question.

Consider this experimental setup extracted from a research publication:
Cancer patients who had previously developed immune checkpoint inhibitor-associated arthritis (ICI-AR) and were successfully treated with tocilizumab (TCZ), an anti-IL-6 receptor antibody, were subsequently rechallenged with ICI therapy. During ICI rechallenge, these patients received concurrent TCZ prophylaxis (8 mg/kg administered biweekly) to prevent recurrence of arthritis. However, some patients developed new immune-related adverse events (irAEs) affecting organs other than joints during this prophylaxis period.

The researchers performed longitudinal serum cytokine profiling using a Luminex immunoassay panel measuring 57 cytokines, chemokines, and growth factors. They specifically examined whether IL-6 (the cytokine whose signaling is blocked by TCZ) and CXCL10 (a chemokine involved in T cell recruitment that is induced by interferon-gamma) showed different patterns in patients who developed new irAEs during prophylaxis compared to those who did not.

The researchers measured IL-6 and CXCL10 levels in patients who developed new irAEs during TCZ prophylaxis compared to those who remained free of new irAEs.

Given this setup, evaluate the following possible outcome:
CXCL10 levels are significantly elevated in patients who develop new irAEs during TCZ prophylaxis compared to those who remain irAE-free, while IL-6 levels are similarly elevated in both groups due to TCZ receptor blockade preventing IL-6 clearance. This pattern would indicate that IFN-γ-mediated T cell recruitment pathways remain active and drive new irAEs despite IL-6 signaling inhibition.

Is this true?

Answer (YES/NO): NO